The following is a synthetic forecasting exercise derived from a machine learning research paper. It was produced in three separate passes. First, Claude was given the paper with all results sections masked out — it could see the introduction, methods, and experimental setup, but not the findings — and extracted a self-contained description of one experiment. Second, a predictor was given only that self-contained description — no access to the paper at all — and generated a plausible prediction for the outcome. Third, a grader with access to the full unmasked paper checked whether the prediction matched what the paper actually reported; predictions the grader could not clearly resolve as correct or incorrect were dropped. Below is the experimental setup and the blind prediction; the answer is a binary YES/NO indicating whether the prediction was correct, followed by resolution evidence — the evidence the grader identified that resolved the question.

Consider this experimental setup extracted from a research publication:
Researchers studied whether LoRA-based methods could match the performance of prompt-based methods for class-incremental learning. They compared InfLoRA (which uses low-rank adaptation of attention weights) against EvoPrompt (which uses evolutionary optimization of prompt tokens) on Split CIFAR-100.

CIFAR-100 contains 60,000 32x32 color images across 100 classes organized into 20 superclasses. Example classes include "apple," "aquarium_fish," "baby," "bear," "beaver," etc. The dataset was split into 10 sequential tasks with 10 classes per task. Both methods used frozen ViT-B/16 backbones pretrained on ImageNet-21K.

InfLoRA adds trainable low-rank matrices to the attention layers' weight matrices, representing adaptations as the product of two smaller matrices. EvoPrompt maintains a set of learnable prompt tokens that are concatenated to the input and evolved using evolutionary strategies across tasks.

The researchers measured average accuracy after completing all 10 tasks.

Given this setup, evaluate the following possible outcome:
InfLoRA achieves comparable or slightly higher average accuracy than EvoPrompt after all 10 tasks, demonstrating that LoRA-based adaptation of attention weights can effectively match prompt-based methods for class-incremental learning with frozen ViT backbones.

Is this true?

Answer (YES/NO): NO